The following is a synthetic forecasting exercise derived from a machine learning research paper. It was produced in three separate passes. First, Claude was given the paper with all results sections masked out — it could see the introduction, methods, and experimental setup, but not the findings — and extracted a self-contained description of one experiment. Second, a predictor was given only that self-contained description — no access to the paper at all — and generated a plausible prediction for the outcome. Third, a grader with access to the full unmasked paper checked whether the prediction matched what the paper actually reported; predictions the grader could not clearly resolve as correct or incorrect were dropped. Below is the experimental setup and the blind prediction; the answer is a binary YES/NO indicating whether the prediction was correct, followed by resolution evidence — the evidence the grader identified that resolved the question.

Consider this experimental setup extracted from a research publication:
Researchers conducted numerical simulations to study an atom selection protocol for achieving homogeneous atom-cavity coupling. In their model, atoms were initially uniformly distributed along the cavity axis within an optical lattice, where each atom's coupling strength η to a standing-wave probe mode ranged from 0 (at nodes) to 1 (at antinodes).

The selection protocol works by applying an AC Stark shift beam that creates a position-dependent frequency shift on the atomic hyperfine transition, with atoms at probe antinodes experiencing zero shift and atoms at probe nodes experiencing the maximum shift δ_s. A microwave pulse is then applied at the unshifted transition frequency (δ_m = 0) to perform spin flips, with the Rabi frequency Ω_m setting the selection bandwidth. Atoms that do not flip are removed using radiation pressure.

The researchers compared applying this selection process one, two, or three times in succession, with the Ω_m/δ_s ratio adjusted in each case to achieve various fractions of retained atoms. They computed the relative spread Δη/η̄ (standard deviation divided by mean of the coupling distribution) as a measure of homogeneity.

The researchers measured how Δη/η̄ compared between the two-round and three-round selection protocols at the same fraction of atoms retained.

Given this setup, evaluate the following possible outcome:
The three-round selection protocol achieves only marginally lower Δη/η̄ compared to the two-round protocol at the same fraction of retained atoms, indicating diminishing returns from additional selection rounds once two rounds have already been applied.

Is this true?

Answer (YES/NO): YES